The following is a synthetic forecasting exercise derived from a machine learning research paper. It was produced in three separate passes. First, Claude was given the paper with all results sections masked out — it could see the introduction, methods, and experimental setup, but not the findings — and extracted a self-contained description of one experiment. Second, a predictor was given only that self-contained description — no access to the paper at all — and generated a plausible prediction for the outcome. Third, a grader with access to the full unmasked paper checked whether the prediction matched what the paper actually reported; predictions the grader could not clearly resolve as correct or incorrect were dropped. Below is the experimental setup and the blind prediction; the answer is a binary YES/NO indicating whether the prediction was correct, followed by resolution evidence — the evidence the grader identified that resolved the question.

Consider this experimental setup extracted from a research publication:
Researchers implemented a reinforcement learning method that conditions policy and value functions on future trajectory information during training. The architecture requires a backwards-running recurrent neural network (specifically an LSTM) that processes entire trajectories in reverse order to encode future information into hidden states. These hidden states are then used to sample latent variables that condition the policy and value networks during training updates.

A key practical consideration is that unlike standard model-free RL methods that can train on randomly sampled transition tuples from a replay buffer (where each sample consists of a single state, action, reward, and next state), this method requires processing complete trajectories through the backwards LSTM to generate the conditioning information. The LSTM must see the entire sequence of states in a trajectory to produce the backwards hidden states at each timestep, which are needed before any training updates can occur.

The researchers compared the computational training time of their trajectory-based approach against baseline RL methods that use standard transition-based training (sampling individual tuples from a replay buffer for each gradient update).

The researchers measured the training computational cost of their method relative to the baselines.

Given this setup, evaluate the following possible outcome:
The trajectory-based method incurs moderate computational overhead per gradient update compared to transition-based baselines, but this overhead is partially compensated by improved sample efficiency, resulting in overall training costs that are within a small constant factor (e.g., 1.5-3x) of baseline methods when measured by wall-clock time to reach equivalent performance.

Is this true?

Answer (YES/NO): NO